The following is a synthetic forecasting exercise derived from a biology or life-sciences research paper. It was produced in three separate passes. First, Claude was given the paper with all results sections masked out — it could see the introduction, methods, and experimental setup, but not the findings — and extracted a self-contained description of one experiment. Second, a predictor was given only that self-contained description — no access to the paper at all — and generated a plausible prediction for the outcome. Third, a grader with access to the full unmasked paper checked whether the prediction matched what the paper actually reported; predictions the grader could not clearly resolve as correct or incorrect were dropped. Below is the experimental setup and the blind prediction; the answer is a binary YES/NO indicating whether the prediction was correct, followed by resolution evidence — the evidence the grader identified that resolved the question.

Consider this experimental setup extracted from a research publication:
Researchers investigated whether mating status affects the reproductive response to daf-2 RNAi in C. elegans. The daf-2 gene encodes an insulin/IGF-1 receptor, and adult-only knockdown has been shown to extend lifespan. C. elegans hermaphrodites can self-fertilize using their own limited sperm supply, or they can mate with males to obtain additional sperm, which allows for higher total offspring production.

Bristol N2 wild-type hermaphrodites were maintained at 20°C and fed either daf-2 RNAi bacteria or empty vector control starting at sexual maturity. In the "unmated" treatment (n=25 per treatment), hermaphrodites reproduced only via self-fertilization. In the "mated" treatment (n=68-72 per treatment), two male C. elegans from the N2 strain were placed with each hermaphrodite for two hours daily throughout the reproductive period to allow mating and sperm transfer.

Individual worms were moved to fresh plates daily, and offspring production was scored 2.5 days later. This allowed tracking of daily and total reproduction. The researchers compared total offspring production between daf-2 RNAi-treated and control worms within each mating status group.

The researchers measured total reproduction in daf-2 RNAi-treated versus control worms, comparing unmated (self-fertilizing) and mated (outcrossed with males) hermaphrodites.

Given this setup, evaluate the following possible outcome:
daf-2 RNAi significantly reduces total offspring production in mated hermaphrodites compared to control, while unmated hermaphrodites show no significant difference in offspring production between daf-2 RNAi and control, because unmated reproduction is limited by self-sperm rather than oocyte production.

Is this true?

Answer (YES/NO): NO